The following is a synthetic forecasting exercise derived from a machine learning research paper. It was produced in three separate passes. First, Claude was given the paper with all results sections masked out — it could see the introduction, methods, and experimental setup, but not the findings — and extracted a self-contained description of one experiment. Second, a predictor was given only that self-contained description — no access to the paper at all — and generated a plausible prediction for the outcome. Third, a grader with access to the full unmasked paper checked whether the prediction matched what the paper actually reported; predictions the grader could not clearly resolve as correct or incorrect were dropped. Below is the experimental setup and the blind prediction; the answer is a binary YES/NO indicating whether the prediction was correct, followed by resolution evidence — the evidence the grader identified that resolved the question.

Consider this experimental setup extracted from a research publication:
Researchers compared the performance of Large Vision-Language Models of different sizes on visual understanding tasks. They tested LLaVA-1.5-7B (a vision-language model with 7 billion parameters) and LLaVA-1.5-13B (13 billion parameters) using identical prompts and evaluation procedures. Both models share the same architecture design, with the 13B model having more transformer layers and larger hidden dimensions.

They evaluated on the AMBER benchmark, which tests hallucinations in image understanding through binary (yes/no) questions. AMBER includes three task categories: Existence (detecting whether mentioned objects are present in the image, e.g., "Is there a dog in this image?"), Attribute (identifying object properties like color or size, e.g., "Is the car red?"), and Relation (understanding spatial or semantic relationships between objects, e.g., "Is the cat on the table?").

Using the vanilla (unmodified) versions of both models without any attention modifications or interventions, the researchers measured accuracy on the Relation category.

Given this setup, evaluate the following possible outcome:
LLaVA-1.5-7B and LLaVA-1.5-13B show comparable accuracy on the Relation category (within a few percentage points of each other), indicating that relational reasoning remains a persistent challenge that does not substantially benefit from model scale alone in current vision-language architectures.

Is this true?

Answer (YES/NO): NO